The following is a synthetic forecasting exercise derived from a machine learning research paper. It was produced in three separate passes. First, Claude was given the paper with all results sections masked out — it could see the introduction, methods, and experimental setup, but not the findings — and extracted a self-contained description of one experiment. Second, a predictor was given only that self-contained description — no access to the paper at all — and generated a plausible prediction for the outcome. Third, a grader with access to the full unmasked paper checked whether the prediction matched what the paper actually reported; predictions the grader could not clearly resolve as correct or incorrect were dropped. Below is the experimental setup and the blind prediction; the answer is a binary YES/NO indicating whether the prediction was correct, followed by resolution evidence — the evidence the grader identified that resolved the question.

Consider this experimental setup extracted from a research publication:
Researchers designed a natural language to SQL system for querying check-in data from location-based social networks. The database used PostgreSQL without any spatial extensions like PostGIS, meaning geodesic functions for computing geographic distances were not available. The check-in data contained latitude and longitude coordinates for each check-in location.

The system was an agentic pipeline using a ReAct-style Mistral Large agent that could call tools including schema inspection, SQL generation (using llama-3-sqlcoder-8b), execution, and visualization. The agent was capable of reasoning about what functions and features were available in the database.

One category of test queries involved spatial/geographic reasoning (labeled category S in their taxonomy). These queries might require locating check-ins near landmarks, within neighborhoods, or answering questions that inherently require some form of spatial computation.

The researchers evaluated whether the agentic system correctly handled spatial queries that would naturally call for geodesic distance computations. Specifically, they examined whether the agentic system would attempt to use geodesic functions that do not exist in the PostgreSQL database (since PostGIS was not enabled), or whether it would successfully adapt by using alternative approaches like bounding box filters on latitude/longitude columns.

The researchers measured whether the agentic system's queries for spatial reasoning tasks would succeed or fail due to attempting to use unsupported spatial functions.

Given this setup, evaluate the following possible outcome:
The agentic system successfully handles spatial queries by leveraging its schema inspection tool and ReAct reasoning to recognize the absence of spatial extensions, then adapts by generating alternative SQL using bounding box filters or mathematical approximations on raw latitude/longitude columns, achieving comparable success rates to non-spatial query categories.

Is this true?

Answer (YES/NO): NO